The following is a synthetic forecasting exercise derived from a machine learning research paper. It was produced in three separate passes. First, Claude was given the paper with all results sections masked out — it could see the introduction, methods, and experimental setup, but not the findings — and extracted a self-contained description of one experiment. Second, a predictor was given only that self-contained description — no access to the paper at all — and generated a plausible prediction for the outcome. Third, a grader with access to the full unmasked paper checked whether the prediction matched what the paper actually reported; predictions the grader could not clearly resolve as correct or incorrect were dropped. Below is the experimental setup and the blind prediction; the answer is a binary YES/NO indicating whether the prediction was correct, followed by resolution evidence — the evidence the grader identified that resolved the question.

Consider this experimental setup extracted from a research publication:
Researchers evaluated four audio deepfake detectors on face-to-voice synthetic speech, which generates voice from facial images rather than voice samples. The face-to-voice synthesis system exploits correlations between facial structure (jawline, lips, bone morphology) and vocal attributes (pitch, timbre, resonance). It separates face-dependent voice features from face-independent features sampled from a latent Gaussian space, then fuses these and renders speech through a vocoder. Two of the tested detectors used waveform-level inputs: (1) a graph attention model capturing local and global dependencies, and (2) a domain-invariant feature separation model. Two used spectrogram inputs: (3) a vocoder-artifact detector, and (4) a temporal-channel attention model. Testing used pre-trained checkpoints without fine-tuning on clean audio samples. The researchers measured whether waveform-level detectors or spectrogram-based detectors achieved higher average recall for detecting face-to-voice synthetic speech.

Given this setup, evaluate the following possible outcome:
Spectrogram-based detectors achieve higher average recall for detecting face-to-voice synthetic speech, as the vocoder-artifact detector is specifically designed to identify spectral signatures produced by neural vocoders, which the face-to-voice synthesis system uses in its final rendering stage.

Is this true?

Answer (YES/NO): NO